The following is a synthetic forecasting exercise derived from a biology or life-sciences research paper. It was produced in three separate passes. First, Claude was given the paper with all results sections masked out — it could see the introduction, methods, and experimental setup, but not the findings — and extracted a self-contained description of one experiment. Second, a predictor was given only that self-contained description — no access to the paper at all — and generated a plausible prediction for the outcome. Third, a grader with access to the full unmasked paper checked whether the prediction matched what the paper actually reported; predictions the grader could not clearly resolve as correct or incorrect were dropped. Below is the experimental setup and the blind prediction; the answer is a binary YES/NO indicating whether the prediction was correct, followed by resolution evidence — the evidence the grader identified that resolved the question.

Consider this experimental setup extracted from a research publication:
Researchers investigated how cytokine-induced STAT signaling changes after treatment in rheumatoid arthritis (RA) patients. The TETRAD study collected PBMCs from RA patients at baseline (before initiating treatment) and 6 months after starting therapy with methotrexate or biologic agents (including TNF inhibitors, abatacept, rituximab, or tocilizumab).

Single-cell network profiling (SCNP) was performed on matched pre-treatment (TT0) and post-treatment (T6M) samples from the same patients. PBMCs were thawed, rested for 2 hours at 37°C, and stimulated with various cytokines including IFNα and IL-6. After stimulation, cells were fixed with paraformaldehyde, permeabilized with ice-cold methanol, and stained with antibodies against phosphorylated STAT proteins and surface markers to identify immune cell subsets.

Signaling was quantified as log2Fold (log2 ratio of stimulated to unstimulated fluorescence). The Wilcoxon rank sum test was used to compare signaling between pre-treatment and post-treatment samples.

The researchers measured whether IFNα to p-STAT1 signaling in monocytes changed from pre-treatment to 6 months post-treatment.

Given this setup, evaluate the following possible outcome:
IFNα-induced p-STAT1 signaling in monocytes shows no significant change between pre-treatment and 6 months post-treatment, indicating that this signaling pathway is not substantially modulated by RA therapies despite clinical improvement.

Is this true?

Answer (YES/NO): YES